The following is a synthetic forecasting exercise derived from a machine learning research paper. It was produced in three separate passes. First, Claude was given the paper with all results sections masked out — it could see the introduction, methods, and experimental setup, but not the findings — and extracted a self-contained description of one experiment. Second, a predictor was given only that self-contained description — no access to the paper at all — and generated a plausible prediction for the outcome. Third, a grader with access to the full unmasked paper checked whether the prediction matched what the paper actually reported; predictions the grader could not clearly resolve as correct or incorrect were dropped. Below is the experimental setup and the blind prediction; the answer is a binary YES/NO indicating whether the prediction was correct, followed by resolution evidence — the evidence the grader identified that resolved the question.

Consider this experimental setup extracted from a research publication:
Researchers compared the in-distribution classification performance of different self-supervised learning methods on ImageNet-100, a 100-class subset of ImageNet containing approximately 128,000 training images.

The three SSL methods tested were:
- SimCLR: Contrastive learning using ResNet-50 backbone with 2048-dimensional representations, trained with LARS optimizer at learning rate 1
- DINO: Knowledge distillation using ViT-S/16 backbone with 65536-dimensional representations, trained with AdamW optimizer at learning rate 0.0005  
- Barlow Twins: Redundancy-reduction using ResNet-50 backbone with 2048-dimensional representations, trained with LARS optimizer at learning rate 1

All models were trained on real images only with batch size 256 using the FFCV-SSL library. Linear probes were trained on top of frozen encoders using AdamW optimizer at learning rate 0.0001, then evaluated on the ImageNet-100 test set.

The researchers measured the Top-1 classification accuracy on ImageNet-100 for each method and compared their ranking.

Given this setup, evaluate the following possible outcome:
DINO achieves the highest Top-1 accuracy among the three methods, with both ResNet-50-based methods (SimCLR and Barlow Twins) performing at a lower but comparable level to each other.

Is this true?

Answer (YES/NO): NO